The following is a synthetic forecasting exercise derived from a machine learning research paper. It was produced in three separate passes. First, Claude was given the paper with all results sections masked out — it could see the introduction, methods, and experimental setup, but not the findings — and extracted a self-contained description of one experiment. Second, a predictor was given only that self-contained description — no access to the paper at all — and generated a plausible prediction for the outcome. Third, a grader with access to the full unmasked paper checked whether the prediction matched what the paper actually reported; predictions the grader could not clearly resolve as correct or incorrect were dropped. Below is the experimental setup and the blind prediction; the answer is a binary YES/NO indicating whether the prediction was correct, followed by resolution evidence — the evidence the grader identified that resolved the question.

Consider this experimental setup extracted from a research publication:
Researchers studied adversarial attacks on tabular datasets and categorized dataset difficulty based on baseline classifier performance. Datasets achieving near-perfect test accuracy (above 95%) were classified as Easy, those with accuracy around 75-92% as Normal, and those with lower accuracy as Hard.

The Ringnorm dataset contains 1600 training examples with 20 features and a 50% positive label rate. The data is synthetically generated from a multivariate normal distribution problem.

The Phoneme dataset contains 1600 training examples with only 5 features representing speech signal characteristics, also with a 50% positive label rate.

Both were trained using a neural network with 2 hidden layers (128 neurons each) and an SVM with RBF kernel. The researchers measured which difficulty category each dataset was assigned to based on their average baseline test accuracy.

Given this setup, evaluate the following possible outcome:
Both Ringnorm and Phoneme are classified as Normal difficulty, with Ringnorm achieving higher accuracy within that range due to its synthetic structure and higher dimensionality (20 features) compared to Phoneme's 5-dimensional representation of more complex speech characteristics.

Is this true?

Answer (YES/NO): NO